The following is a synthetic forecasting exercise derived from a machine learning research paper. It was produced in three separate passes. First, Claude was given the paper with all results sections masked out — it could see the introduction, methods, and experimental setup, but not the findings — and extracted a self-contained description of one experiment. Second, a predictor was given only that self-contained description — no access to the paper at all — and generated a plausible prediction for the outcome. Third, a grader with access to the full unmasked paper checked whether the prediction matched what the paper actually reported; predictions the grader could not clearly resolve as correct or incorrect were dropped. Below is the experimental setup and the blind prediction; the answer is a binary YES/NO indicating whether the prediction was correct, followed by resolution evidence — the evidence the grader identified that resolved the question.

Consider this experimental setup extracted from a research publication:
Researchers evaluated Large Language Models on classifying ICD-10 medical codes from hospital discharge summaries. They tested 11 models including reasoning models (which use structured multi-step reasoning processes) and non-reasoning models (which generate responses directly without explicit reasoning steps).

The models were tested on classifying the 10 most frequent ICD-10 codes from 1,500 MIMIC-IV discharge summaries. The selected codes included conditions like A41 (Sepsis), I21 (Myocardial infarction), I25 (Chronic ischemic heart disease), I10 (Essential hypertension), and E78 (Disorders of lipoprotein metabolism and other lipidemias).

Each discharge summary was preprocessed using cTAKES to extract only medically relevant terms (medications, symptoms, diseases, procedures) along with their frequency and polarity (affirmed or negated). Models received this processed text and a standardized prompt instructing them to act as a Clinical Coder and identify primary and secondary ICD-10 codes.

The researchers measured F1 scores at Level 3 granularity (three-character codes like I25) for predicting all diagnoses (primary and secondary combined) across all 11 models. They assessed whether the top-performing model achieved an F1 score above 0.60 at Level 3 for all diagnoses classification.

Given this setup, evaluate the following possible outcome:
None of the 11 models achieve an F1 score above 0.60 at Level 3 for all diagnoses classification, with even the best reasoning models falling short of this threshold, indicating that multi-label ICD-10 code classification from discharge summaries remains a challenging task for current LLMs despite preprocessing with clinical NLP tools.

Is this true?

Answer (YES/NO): YES